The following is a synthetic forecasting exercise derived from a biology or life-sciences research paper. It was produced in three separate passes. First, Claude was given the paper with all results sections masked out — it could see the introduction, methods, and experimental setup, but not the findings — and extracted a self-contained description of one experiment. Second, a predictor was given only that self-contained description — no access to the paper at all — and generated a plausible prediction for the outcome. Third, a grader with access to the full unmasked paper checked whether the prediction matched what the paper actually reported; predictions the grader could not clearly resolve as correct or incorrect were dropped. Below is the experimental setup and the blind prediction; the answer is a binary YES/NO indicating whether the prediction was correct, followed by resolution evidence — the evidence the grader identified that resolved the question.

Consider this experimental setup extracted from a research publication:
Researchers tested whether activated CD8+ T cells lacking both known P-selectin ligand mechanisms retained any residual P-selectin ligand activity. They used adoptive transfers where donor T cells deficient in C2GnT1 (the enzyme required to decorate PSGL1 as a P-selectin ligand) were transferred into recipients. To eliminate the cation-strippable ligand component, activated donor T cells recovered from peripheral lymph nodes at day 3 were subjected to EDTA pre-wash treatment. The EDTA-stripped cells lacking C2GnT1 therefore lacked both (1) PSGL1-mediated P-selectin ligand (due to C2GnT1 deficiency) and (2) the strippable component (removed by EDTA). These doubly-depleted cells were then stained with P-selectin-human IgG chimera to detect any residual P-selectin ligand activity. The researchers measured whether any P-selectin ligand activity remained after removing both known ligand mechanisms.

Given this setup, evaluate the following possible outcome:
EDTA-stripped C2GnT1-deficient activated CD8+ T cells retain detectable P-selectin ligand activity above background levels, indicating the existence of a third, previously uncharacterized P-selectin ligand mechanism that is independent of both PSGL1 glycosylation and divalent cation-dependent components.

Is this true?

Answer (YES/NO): NO